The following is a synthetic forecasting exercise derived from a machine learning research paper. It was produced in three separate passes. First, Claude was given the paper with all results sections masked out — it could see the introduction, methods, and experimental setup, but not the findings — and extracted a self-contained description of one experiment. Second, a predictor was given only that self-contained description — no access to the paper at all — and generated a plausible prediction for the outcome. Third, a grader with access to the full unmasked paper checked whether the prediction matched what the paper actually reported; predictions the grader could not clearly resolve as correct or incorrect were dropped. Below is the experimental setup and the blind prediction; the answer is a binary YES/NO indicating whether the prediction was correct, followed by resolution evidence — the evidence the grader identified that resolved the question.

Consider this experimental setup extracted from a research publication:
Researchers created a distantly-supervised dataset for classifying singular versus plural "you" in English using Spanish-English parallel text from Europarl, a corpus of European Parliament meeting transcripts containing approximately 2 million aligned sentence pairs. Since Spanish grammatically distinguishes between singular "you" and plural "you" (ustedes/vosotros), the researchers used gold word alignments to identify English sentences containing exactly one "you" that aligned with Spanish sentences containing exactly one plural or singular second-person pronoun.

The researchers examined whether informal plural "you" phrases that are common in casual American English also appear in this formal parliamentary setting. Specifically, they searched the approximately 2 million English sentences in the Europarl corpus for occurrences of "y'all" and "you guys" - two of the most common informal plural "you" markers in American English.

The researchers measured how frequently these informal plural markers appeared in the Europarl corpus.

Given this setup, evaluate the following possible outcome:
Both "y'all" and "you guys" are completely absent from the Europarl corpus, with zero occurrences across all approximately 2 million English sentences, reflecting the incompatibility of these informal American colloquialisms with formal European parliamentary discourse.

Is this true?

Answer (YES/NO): NO